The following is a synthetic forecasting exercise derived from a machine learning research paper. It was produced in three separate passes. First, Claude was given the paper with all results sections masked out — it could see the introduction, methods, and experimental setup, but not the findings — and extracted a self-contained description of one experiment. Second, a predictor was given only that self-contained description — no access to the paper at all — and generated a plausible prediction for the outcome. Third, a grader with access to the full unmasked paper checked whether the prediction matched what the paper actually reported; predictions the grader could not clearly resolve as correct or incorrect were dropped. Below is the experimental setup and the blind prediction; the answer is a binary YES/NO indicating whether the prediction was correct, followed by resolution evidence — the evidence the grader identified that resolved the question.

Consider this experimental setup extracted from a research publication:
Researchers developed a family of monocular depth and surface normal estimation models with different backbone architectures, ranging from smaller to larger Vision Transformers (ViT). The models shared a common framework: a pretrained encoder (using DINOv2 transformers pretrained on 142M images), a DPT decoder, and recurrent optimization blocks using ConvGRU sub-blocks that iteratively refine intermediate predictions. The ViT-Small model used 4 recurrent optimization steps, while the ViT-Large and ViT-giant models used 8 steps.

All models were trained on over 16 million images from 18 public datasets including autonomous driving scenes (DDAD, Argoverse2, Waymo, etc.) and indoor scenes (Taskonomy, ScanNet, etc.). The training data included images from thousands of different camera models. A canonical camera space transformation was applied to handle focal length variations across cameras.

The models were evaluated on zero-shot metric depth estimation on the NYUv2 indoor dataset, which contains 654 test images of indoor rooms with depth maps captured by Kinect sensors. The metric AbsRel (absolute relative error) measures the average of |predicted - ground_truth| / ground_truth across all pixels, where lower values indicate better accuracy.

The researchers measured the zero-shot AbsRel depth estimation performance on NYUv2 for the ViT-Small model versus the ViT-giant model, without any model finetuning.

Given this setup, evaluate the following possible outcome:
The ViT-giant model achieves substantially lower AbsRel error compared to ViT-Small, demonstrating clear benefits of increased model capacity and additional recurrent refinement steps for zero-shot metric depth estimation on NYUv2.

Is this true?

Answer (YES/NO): YES